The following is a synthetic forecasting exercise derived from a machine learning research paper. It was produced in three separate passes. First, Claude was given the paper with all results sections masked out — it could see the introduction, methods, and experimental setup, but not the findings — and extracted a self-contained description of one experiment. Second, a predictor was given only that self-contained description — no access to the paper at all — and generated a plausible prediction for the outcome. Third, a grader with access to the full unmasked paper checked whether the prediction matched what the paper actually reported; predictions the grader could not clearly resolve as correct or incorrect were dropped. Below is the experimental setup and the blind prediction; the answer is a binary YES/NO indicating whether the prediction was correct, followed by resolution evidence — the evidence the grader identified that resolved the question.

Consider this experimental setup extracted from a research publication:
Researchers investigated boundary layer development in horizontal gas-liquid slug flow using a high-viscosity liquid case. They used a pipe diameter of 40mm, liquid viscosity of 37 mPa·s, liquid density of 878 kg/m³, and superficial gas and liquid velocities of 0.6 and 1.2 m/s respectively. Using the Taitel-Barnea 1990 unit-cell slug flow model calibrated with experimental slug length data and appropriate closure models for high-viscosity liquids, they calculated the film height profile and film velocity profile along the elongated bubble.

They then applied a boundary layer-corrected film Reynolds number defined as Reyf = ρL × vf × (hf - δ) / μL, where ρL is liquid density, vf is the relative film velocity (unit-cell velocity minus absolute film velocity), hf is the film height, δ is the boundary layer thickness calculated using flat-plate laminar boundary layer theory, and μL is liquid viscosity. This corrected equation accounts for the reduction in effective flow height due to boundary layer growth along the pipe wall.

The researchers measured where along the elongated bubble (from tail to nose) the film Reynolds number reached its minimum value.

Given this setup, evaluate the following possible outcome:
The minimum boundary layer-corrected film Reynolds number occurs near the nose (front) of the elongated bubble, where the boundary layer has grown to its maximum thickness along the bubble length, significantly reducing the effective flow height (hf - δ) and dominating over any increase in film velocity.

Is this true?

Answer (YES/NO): NO